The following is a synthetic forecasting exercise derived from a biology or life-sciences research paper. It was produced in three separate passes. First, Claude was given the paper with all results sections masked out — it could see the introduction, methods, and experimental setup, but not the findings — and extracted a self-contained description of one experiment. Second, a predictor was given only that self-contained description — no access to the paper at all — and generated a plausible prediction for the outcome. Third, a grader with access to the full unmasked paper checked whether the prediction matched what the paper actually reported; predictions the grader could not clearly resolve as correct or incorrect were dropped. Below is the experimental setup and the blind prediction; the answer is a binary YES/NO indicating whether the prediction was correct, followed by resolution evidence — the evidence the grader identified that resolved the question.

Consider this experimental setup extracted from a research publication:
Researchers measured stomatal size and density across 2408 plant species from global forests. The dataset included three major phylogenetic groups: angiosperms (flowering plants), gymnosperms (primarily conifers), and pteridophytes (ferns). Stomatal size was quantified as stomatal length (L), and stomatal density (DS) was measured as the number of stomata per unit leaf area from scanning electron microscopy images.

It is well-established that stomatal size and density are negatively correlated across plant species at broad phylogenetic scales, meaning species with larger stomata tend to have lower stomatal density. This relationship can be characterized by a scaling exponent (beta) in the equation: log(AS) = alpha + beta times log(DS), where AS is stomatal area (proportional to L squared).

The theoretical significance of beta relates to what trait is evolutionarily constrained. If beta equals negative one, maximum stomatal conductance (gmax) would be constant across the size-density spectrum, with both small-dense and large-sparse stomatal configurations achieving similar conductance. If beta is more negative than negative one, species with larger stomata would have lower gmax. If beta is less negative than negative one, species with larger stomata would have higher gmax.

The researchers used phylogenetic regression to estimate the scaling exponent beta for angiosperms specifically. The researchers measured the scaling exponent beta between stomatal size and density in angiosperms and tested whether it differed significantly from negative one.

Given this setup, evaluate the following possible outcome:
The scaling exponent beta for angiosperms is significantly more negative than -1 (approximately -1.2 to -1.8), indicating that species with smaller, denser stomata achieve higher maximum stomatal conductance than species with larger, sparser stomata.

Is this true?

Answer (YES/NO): NO